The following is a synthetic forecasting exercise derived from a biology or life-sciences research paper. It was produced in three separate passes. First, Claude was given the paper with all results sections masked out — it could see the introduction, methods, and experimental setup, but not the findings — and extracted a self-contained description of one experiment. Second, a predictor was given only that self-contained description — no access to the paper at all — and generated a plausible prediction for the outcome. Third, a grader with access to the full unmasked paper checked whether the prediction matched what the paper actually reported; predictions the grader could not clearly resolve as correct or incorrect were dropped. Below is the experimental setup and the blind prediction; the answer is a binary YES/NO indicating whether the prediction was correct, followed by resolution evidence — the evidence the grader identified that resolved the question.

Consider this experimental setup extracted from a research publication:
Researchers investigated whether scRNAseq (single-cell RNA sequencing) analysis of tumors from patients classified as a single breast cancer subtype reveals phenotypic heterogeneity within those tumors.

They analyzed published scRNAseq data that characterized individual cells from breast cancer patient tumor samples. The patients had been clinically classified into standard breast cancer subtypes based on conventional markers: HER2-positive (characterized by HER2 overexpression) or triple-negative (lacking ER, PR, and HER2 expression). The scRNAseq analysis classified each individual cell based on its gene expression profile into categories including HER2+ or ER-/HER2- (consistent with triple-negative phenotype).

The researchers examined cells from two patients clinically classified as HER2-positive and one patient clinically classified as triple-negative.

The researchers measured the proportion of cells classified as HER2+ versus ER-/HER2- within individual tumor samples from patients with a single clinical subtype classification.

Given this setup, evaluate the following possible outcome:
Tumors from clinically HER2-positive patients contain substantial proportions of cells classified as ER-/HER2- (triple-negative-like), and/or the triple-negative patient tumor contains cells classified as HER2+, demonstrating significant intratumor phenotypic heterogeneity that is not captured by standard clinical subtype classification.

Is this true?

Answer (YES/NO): YES